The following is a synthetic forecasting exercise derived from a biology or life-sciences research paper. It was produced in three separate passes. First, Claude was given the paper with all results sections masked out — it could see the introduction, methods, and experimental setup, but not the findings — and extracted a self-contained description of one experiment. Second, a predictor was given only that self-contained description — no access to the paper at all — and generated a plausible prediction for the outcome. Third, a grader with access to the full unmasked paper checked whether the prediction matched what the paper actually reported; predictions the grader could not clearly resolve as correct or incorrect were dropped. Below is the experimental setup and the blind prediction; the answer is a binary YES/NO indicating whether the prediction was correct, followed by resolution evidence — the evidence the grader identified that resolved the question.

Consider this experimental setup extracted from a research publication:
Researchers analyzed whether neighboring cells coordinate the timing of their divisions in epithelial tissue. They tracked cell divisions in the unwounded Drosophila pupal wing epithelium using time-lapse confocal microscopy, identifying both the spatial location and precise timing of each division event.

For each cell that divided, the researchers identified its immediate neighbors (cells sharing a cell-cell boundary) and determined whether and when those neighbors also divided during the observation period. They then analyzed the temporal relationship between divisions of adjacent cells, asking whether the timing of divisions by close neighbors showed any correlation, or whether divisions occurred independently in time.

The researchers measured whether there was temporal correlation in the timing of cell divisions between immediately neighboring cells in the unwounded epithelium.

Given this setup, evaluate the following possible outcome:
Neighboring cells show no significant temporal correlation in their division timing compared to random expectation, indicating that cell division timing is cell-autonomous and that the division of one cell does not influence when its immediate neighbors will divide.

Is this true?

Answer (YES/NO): NO